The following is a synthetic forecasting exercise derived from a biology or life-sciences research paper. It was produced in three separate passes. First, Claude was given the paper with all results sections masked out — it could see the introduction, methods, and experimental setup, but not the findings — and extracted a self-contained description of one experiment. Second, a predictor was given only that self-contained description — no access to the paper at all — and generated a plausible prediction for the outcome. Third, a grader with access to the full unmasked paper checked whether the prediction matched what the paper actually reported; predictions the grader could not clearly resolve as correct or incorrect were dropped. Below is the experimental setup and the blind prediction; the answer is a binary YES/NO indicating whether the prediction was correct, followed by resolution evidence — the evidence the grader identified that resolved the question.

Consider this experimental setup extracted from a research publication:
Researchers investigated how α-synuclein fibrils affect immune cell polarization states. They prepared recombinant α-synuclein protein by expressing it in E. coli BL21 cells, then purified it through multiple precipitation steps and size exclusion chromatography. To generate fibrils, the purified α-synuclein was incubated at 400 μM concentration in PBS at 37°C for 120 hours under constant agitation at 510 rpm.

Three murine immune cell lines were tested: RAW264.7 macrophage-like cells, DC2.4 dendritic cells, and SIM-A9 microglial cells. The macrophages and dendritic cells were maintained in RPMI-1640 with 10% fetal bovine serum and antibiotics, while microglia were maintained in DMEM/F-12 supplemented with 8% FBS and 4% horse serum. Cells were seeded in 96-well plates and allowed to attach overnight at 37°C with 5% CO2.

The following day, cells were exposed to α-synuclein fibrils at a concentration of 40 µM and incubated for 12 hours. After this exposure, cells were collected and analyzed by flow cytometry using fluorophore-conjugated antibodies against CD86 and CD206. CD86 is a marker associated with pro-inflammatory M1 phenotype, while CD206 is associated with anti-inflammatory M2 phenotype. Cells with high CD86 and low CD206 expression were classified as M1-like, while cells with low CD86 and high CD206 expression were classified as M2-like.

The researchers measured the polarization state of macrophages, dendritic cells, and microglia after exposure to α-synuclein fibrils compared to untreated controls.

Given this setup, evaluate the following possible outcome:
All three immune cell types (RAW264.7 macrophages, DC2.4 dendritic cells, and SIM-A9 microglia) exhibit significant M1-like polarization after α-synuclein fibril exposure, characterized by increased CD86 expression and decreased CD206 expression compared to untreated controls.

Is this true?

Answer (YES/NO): NO